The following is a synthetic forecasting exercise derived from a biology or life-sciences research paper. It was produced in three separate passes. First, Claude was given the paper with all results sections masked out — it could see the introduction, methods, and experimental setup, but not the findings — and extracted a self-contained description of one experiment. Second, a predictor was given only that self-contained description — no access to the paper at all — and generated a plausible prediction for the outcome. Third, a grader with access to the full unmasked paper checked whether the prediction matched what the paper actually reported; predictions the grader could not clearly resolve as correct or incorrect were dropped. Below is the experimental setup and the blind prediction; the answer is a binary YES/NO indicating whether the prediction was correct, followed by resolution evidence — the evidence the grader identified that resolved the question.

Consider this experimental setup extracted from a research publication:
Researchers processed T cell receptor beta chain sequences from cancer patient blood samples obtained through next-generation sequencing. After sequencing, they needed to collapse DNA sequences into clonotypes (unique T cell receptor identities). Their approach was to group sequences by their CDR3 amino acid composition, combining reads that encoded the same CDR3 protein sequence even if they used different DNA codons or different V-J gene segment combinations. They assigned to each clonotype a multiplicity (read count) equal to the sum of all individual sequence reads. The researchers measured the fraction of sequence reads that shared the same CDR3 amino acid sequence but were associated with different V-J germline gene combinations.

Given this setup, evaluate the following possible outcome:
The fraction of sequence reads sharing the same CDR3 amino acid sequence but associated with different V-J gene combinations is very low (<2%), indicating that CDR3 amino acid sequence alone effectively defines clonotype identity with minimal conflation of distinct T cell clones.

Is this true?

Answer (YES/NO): NO